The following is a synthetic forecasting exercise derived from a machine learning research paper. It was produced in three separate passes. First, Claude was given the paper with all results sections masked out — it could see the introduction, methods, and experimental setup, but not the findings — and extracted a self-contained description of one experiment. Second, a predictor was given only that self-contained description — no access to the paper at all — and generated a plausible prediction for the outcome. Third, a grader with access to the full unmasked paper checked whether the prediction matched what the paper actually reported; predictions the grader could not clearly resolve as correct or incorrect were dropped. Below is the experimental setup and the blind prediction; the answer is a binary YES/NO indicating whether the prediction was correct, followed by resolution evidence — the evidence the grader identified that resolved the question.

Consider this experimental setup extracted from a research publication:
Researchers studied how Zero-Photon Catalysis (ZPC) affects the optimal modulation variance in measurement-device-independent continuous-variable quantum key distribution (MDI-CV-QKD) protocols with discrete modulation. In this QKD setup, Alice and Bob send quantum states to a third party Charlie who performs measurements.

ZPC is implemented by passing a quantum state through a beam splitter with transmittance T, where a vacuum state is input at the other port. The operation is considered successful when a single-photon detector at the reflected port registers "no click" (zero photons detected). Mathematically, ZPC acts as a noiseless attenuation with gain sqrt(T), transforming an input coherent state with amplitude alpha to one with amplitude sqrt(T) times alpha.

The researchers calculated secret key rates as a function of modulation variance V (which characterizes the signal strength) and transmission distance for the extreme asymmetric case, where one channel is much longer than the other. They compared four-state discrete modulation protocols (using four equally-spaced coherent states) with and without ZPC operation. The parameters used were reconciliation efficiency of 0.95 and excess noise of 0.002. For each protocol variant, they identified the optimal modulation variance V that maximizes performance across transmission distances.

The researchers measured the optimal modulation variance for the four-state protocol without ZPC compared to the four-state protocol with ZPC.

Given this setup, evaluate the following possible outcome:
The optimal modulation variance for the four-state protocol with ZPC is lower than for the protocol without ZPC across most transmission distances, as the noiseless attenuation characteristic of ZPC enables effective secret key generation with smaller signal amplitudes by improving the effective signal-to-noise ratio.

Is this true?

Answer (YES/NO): NO